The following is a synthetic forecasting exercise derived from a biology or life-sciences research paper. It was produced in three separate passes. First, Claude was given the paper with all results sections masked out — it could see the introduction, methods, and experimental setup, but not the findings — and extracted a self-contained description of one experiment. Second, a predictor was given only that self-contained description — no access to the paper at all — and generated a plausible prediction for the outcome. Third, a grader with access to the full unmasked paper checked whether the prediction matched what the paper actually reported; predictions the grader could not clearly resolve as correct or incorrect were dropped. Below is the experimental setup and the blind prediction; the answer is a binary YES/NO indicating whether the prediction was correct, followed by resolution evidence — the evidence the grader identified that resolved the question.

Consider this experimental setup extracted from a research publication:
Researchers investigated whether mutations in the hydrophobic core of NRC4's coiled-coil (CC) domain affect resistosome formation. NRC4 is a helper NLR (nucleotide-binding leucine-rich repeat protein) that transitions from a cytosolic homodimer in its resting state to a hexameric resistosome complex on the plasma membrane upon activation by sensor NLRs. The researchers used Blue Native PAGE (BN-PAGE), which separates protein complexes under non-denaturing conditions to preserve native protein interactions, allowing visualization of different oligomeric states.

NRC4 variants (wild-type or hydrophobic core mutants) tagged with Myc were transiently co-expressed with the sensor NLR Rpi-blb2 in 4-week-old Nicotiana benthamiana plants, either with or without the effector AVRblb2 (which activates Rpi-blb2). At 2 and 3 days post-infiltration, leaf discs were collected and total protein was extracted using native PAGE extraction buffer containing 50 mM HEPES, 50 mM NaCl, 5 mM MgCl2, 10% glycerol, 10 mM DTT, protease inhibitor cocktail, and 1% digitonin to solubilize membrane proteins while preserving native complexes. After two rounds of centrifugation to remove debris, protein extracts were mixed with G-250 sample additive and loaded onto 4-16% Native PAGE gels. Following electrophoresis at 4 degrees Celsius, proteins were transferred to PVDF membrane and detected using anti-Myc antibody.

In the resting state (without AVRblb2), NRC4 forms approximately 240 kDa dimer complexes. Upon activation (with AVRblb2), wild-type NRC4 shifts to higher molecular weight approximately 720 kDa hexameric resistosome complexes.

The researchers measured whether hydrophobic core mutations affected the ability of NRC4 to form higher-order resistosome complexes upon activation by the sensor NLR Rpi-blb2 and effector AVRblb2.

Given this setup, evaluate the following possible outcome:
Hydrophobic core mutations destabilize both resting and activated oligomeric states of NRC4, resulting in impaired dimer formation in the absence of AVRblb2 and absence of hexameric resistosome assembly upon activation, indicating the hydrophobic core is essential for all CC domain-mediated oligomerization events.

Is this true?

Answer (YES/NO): NO